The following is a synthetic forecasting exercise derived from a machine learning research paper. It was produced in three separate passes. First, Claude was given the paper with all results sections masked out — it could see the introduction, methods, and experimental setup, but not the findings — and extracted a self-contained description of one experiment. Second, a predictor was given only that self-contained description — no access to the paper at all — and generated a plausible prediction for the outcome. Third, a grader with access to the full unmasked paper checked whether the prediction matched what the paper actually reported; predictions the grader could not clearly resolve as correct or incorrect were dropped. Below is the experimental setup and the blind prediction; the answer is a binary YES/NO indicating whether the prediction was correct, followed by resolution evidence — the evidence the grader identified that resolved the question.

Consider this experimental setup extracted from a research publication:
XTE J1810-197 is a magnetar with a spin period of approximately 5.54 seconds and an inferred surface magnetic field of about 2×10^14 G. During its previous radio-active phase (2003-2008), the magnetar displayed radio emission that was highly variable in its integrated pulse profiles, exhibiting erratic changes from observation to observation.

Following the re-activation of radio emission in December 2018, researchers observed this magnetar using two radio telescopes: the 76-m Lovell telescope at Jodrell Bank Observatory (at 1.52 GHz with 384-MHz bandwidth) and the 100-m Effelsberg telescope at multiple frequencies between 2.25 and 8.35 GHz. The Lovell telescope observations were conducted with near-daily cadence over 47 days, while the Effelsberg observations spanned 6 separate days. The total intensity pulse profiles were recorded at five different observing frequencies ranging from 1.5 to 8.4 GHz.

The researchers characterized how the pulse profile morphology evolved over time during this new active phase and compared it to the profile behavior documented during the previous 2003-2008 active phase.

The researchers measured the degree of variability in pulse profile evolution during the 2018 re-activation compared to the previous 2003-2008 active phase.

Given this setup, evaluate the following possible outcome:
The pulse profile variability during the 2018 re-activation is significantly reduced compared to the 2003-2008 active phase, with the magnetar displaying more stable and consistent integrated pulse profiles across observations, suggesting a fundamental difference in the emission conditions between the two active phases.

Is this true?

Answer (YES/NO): YES